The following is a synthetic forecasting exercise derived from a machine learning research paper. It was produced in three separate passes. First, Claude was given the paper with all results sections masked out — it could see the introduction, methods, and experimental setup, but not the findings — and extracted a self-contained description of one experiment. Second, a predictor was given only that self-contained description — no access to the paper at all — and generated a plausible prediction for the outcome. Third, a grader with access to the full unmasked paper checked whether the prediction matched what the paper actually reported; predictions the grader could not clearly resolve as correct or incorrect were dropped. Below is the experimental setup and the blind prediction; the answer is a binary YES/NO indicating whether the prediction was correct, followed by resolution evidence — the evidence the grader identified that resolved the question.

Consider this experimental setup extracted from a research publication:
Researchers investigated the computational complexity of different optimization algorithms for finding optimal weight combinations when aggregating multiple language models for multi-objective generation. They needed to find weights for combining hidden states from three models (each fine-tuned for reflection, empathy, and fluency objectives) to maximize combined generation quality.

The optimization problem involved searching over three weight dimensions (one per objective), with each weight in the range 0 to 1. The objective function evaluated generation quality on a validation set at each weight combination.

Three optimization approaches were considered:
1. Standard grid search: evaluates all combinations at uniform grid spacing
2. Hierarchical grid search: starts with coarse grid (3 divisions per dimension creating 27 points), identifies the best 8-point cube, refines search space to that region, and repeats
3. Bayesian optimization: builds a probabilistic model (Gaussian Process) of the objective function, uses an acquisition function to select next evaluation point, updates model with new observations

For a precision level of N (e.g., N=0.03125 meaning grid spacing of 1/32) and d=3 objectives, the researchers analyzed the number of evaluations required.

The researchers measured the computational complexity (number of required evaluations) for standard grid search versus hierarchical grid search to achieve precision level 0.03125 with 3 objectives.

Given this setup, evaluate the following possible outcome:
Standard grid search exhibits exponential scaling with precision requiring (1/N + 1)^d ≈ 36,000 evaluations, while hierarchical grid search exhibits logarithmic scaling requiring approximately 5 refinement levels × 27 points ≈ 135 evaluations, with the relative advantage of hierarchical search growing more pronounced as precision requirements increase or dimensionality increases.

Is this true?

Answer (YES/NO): NO